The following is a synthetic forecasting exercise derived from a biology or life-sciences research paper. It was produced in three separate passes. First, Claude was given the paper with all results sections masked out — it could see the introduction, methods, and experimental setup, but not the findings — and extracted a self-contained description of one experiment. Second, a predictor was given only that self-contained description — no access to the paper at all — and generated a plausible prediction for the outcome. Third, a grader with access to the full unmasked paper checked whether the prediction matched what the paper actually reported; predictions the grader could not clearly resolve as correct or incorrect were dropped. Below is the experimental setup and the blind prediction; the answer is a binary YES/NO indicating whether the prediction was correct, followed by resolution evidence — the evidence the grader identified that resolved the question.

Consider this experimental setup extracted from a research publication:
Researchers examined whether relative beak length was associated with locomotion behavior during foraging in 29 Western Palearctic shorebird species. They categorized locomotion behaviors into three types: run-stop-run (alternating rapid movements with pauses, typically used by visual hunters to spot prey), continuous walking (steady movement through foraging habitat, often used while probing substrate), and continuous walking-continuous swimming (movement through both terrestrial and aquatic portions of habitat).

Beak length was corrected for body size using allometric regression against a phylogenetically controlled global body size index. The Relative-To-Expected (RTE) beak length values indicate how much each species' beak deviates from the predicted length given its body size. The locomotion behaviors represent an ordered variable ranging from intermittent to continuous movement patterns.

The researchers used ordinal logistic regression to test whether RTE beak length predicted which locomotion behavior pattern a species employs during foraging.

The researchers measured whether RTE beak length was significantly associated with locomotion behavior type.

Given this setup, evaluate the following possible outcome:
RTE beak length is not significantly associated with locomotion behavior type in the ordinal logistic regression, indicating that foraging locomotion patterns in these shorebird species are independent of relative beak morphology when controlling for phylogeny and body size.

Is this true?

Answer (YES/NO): NO